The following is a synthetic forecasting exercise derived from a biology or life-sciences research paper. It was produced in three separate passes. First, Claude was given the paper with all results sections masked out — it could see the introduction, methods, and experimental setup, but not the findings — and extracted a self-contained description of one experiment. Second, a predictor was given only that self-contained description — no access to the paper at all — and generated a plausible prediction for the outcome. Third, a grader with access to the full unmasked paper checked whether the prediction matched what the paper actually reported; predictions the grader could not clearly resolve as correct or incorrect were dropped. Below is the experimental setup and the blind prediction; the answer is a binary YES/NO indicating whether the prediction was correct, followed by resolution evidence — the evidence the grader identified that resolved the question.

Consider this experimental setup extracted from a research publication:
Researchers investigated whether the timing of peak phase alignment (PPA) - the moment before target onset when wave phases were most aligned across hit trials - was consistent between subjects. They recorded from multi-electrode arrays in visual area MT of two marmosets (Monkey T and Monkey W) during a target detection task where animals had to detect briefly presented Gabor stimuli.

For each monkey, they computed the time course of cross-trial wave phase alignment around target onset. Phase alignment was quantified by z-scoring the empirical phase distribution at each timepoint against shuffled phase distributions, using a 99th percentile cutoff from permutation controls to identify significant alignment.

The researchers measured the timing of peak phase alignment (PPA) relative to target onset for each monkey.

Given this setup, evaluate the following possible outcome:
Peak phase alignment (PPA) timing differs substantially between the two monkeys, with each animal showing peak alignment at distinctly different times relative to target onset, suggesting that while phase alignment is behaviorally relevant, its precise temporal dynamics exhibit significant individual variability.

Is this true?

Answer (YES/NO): YES